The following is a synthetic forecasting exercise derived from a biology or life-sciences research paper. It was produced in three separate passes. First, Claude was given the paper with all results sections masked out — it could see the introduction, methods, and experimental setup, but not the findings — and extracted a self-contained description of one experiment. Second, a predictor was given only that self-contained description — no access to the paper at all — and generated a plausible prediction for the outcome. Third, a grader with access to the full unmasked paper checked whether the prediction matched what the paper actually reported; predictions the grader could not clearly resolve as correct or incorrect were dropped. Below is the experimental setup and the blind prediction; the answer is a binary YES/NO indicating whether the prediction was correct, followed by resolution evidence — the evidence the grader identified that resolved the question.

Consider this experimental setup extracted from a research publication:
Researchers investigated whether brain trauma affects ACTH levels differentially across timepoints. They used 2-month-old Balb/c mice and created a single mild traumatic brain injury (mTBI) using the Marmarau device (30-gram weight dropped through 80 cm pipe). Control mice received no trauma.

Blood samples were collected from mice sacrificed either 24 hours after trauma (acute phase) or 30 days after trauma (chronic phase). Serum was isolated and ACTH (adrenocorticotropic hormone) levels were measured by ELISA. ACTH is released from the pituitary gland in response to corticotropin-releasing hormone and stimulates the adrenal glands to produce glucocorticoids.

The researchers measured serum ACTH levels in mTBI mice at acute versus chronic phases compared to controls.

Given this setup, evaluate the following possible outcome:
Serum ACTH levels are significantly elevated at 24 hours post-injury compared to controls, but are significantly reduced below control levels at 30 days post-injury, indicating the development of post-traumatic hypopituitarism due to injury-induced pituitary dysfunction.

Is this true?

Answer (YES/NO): NO